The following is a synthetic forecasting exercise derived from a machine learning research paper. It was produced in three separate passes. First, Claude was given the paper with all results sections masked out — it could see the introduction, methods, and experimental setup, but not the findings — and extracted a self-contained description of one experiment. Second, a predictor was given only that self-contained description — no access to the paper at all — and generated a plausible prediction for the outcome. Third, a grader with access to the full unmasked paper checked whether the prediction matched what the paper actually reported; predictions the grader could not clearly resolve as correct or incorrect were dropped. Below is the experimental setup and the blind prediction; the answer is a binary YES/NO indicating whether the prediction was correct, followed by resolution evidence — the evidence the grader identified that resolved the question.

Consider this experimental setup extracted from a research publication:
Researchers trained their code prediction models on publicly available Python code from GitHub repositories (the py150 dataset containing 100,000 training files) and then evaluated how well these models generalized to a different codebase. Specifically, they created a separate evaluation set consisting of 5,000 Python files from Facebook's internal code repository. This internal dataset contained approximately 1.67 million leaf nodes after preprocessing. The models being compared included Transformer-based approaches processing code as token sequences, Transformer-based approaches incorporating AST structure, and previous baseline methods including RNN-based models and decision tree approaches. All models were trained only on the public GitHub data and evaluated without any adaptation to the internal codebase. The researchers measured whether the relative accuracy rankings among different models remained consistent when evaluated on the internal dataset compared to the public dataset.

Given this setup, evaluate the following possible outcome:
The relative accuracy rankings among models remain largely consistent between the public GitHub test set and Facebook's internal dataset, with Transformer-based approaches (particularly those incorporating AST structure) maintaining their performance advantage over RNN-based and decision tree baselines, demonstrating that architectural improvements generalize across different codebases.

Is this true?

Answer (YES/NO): YES